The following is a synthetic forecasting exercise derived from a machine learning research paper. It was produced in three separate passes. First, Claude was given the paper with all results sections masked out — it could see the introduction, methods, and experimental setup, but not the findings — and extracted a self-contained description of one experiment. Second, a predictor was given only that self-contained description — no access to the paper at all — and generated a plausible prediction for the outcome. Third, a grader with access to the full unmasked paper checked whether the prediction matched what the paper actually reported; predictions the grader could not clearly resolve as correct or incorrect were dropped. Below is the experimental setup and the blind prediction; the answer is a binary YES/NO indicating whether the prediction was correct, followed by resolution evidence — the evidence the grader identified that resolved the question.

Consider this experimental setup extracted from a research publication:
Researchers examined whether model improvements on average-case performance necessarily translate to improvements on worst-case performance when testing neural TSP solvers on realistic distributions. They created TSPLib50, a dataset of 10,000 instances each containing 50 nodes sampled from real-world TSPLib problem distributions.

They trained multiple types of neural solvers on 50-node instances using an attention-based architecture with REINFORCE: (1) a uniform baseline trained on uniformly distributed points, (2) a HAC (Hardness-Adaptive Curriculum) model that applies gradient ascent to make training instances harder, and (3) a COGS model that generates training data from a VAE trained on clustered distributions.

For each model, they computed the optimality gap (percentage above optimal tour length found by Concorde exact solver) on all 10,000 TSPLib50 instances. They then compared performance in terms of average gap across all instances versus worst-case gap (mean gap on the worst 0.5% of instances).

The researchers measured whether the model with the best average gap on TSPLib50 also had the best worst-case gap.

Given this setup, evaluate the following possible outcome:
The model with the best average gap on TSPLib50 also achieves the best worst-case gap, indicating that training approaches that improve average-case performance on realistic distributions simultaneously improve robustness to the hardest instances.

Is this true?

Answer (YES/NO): NO